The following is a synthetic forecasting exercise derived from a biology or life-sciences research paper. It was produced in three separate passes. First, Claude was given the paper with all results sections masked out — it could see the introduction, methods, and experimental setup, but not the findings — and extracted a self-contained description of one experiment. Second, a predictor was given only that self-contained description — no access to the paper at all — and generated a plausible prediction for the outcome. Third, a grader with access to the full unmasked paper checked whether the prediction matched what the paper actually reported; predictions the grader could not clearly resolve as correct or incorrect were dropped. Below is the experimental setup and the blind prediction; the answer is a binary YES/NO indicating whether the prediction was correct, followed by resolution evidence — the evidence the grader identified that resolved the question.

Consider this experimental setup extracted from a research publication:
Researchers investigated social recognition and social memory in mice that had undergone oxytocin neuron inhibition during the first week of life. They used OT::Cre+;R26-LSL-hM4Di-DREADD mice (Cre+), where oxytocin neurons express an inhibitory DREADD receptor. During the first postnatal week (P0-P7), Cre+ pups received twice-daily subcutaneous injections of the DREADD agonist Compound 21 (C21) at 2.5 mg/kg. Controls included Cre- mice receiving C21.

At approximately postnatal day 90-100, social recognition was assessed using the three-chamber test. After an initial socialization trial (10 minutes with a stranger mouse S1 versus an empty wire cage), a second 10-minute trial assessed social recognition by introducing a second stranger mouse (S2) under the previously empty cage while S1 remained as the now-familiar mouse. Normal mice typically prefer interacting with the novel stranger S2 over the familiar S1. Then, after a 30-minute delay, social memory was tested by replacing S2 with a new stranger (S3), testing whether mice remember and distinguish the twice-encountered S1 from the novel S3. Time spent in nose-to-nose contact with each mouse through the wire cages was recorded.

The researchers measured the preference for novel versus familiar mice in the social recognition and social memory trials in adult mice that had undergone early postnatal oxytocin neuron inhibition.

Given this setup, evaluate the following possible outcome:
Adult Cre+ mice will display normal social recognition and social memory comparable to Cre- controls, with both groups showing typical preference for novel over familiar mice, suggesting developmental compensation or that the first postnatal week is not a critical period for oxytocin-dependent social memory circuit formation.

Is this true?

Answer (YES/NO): NO